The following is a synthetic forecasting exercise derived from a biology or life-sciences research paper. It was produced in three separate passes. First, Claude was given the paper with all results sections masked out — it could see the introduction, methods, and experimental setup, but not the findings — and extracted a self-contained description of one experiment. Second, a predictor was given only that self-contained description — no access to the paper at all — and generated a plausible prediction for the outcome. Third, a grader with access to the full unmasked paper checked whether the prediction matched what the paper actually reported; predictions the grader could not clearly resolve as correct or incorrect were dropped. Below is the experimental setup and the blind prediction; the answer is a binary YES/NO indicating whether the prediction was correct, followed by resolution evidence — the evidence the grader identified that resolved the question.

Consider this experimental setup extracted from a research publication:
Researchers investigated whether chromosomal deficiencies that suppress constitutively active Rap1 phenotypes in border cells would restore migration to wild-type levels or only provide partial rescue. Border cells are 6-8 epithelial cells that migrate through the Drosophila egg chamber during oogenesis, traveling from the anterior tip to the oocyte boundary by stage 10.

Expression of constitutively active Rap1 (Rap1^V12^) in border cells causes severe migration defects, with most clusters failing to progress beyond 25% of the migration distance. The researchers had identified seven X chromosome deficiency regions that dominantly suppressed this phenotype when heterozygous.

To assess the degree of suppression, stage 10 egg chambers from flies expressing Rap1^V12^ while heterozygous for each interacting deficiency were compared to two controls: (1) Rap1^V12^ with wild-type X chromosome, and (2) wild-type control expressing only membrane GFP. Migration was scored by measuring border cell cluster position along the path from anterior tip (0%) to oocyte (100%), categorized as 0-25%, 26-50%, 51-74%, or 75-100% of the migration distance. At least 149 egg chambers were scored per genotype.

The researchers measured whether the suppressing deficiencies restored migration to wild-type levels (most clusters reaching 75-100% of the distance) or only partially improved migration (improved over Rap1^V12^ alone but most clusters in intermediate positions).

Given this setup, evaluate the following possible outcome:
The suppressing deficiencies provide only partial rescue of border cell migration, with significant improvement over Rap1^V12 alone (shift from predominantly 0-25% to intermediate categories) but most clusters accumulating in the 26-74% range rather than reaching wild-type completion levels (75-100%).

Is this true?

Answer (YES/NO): YES